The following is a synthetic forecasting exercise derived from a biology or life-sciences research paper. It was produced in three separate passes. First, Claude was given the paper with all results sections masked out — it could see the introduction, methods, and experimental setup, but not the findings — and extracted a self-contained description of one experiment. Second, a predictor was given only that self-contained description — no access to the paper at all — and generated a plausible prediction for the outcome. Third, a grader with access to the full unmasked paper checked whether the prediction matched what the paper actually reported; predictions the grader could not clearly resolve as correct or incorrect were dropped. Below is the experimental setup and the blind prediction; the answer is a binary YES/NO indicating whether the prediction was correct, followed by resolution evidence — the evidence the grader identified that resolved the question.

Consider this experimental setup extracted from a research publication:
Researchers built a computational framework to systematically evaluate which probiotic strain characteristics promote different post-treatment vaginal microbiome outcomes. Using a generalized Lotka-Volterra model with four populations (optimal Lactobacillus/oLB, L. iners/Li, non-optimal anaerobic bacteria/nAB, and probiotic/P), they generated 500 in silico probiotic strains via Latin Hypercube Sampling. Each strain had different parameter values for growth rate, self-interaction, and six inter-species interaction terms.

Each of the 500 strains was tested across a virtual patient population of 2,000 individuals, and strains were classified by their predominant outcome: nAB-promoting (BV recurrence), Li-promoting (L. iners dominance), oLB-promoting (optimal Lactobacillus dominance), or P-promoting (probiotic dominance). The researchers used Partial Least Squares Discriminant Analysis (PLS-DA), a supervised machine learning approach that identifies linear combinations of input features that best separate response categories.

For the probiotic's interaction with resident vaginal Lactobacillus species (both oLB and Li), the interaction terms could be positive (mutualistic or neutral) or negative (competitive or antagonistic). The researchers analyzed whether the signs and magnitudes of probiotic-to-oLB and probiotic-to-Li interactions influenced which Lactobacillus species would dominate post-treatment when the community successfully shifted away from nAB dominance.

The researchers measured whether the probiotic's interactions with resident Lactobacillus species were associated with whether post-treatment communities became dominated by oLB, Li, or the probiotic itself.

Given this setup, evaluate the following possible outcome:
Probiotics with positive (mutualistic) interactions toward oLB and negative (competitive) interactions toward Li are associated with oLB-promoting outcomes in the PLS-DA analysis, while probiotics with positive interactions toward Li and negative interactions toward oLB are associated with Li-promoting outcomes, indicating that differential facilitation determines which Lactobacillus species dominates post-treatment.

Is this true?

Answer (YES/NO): NO